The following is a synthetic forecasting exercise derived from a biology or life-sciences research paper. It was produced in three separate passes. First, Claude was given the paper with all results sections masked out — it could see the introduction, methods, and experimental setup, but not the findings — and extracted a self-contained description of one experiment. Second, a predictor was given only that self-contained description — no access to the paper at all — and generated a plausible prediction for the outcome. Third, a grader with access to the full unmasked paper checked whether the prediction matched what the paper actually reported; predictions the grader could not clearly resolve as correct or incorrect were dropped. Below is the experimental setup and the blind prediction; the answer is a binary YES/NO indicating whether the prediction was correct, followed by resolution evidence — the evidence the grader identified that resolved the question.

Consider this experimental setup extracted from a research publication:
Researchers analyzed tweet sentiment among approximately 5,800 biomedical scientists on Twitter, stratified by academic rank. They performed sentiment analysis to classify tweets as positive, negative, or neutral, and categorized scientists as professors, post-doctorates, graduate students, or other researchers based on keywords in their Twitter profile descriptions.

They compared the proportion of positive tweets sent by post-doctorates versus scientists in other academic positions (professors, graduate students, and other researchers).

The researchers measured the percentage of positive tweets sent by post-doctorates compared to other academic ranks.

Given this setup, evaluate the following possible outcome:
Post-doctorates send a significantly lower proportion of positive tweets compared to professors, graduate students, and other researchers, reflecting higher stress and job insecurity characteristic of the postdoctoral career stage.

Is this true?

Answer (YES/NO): NO